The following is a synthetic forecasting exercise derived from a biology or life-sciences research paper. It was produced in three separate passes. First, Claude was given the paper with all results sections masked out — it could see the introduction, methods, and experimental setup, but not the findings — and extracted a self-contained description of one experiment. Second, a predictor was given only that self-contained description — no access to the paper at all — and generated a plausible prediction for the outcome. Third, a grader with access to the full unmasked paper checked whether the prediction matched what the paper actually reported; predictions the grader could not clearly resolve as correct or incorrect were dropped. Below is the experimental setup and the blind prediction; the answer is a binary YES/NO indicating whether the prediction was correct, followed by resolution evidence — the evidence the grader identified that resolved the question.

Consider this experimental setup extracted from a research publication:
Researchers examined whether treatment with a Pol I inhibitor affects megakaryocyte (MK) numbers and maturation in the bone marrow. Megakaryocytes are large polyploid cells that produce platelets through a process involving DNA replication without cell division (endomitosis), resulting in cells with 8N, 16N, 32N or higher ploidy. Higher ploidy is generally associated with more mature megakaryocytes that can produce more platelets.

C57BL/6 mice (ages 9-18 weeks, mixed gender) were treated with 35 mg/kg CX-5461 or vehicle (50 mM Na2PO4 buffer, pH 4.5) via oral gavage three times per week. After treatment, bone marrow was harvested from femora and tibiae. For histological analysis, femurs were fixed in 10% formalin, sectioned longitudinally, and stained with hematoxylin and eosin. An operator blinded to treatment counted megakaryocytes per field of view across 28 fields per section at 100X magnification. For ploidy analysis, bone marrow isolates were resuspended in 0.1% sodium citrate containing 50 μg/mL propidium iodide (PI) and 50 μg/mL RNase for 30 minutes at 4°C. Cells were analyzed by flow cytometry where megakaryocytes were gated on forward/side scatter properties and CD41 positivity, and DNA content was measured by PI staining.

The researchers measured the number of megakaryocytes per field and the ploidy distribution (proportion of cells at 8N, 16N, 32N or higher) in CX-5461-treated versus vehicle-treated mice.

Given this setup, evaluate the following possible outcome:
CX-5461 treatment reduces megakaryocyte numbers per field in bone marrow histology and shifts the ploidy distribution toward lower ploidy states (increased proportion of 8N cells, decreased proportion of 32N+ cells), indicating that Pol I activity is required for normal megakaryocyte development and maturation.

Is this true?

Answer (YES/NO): NO